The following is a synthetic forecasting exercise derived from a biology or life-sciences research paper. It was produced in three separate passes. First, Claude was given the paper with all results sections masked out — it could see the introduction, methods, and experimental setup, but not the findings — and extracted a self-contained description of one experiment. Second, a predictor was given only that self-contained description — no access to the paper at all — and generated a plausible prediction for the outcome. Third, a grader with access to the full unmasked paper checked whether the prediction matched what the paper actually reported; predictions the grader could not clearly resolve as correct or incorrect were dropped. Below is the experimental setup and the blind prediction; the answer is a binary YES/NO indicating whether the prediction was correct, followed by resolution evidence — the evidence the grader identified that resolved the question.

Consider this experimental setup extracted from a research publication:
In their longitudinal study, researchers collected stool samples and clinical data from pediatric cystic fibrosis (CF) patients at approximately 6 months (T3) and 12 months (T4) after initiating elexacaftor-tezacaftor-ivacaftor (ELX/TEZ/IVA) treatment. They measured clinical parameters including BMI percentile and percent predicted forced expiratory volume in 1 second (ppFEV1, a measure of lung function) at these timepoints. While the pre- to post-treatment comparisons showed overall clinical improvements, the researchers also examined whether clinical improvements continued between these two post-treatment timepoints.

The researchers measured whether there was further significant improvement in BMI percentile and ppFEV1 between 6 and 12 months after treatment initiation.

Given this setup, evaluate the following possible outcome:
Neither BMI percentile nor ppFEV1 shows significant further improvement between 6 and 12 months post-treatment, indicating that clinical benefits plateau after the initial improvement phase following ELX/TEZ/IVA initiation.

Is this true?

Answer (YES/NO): YES